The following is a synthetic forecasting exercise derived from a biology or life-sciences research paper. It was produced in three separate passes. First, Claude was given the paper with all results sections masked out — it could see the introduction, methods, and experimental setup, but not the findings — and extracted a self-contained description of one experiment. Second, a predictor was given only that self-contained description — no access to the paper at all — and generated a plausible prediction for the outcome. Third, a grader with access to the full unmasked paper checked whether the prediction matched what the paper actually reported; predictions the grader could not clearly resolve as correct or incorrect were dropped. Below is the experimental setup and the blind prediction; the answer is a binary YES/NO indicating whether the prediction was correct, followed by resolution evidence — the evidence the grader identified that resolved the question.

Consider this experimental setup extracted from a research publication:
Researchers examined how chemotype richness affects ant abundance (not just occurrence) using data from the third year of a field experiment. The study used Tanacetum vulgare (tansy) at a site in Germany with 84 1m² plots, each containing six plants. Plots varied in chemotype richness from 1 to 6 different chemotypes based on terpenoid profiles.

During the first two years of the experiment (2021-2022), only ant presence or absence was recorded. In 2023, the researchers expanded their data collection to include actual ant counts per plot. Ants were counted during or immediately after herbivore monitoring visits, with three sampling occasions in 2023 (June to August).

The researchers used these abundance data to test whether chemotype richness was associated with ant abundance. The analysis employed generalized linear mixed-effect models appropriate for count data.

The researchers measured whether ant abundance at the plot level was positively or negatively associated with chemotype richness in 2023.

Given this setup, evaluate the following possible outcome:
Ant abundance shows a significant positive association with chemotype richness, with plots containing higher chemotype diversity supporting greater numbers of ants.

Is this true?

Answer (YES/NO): NO